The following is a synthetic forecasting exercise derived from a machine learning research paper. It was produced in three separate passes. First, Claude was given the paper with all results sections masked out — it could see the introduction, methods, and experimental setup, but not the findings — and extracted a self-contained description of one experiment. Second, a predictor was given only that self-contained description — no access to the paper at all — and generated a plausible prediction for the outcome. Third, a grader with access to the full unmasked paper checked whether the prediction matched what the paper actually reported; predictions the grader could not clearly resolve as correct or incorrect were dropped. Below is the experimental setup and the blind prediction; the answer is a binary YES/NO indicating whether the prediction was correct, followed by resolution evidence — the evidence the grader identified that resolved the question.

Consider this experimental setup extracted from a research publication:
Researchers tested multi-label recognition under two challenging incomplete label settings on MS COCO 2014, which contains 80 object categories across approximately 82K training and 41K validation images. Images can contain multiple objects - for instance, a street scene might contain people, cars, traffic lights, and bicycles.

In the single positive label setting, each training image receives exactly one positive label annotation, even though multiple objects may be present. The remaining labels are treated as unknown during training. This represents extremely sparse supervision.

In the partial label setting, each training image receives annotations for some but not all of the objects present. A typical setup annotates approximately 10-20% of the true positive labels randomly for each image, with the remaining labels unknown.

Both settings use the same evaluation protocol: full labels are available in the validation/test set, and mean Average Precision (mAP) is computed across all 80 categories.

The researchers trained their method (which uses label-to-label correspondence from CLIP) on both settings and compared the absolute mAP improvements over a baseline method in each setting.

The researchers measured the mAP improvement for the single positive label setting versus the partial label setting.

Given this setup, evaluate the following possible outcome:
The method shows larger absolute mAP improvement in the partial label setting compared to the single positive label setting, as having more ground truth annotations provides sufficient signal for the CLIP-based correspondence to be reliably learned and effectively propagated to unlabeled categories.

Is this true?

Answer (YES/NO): YES